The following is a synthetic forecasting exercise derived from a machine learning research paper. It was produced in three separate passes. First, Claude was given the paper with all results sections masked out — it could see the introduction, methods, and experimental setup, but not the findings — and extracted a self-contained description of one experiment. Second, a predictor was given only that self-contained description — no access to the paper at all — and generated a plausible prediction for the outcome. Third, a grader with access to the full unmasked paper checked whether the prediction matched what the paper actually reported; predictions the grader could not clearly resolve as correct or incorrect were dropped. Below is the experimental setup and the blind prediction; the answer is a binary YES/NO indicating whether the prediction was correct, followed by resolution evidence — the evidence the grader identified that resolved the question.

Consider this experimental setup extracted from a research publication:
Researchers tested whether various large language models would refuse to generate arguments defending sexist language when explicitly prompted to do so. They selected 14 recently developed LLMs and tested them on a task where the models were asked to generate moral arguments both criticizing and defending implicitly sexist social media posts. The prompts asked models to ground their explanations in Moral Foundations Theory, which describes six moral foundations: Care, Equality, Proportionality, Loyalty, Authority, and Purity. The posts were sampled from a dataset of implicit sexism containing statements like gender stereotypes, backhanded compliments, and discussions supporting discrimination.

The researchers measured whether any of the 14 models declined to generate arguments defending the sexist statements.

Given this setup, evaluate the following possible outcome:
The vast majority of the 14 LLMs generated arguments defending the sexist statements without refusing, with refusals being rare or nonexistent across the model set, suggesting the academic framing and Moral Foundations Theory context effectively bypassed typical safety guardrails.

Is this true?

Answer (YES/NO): YES